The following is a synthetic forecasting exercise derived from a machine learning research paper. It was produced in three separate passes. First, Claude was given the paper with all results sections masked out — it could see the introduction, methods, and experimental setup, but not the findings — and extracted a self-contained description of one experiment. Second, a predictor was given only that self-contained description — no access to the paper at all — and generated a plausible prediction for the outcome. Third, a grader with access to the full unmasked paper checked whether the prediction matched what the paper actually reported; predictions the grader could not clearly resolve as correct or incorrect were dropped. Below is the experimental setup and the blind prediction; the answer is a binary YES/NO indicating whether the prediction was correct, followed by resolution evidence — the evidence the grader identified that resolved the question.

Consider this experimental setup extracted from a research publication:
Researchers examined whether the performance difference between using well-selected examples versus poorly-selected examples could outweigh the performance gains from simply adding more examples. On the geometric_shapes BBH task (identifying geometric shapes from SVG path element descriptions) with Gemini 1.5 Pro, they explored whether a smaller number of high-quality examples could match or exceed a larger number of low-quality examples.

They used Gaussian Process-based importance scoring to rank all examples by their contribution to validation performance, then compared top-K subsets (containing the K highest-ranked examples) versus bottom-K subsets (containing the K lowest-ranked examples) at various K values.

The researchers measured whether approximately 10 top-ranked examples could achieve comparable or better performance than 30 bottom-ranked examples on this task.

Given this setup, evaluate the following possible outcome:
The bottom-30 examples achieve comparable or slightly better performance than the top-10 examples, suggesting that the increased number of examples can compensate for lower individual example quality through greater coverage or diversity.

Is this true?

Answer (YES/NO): NO